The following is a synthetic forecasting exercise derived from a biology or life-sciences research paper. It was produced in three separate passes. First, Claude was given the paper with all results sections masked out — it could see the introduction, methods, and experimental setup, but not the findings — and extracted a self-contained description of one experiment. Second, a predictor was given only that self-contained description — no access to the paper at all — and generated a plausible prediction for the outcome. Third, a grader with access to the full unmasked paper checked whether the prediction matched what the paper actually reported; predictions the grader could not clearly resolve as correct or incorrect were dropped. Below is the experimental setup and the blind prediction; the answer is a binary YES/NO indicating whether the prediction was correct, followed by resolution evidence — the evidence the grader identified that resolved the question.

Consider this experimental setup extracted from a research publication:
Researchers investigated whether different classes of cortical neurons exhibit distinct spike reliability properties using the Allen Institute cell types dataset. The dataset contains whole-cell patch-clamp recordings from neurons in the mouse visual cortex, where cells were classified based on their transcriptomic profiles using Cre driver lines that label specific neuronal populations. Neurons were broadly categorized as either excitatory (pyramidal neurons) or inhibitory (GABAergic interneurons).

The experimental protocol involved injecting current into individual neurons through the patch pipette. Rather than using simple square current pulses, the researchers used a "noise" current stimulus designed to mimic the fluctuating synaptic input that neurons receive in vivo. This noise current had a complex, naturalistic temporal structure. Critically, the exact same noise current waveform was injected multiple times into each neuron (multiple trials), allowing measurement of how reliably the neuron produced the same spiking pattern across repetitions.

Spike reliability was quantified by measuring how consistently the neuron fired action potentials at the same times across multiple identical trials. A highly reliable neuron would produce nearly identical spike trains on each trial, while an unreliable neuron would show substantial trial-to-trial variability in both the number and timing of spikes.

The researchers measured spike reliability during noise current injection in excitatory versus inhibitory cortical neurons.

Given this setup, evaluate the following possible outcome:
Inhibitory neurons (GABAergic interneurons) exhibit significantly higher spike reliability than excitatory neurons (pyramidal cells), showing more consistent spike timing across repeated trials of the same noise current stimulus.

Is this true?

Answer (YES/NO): NO